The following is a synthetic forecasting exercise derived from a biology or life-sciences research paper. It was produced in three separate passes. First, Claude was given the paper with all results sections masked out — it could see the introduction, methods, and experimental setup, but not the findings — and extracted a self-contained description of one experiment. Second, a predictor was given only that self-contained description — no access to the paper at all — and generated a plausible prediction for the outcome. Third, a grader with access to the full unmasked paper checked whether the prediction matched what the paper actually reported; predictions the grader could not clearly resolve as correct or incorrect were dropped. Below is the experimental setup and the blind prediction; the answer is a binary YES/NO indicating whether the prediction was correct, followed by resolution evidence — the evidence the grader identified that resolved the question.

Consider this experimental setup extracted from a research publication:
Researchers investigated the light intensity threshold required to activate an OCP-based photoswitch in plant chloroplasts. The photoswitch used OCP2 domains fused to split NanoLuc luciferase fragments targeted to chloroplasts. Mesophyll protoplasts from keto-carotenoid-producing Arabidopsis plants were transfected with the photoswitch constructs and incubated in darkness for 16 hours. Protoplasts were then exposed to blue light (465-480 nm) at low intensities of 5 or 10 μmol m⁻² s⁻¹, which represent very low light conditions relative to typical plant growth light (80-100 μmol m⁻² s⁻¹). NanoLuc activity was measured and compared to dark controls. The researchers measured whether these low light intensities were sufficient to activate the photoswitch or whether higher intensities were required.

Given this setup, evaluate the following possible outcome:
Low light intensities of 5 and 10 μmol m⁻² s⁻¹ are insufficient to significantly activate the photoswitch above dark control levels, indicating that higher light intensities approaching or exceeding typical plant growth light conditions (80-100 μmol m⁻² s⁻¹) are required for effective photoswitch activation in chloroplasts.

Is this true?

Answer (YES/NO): NO